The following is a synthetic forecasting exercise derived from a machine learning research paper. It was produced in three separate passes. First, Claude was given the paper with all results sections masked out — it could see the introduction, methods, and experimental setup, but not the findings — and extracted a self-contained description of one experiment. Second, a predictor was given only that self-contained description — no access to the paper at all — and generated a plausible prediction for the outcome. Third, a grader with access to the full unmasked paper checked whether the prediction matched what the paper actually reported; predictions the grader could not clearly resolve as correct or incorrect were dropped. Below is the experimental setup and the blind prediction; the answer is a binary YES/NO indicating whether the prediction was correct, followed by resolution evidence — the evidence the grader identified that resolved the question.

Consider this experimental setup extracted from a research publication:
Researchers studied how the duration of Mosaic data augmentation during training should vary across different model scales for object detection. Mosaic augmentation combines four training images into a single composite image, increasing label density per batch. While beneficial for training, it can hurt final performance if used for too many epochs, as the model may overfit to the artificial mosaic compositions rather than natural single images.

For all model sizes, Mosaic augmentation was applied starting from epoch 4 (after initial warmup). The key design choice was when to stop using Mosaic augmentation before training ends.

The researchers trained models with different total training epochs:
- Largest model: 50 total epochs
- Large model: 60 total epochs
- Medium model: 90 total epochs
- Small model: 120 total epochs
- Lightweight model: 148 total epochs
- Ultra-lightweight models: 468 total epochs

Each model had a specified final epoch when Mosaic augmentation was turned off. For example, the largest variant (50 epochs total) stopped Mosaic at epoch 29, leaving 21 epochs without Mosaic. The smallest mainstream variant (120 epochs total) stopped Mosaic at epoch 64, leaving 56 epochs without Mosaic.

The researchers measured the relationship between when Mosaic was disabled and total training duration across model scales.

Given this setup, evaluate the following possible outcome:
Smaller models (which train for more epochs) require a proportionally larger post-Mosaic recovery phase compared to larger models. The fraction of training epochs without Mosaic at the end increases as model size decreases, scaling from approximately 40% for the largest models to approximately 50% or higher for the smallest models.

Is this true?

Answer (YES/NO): NO